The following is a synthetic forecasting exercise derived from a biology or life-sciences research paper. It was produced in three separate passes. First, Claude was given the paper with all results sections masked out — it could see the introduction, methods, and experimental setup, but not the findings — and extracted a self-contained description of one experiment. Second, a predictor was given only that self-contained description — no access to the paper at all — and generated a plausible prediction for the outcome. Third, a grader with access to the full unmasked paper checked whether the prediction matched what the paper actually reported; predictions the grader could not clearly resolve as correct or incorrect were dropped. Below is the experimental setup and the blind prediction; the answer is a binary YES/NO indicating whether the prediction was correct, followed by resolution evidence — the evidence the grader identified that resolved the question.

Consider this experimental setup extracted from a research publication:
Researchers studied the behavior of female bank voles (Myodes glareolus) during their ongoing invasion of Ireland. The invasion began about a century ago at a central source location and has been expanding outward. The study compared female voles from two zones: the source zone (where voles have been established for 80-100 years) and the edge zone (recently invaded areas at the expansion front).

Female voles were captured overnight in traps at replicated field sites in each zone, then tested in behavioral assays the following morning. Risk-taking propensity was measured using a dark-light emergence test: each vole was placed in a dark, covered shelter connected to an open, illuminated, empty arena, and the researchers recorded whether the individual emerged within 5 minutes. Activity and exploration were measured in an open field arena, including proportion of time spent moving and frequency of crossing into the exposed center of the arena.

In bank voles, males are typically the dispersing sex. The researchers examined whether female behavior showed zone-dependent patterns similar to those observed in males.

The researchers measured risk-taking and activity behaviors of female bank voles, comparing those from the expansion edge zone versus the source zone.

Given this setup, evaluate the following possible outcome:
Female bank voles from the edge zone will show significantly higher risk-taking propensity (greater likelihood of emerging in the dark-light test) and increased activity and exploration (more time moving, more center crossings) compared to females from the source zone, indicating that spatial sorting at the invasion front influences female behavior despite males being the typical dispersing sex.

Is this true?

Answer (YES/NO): NO